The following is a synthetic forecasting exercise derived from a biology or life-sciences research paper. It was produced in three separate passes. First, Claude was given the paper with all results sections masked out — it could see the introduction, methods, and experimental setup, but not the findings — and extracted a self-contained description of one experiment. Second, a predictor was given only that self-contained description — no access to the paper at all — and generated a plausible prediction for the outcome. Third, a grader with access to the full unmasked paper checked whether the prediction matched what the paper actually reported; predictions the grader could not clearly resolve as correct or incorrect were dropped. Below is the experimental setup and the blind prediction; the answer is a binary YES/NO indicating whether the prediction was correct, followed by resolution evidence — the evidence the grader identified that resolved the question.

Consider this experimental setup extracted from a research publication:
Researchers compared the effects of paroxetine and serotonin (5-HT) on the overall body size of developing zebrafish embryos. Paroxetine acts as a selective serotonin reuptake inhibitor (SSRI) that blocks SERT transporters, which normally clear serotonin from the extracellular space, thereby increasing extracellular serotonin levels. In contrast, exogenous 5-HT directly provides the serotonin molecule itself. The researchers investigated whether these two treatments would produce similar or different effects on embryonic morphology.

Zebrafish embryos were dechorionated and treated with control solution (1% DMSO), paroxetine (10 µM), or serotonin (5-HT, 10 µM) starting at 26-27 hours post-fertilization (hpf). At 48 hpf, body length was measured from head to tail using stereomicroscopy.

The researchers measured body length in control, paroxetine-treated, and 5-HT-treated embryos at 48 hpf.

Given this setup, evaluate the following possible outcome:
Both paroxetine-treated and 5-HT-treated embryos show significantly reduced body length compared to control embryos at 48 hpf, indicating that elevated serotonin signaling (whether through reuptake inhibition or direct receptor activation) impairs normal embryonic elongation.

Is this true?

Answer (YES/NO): NO